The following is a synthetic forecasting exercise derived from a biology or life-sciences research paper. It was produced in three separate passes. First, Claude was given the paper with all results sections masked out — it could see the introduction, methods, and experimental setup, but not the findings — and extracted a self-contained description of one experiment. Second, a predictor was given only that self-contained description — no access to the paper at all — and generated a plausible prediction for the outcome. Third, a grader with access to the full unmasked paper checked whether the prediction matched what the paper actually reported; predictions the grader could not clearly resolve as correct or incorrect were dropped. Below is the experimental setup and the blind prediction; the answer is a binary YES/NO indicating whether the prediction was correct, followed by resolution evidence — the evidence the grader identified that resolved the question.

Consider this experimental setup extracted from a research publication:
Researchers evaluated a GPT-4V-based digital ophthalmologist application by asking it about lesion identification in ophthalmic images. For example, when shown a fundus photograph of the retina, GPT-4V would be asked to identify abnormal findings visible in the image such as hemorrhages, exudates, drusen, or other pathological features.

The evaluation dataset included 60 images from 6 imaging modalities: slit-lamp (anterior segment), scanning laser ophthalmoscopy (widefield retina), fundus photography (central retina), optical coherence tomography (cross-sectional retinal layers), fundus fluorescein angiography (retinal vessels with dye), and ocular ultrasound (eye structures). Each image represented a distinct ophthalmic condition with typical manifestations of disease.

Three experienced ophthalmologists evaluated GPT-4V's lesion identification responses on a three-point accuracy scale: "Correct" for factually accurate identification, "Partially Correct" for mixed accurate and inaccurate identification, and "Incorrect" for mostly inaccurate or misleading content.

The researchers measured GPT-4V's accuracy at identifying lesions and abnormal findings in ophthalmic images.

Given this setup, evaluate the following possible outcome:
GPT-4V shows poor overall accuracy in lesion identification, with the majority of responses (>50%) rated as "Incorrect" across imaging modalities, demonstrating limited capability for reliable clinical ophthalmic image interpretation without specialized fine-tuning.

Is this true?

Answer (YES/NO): NO